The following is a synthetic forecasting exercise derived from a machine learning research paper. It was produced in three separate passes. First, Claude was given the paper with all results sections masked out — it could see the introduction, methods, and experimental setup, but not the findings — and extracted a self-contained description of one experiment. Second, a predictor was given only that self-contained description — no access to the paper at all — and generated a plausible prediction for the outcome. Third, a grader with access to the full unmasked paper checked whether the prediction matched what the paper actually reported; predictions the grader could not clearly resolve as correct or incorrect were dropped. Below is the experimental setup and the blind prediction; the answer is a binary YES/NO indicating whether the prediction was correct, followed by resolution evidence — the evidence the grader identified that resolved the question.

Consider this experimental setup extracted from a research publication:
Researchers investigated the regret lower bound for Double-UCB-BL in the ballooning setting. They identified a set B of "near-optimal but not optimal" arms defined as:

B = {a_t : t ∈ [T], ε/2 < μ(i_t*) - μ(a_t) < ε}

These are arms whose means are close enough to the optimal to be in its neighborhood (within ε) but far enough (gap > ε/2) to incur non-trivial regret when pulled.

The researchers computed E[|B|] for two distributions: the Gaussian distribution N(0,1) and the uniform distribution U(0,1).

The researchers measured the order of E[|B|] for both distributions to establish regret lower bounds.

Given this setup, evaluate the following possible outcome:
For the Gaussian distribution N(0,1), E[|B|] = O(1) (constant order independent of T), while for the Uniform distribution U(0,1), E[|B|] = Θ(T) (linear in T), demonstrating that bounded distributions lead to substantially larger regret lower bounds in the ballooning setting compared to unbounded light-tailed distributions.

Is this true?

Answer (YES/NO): NO